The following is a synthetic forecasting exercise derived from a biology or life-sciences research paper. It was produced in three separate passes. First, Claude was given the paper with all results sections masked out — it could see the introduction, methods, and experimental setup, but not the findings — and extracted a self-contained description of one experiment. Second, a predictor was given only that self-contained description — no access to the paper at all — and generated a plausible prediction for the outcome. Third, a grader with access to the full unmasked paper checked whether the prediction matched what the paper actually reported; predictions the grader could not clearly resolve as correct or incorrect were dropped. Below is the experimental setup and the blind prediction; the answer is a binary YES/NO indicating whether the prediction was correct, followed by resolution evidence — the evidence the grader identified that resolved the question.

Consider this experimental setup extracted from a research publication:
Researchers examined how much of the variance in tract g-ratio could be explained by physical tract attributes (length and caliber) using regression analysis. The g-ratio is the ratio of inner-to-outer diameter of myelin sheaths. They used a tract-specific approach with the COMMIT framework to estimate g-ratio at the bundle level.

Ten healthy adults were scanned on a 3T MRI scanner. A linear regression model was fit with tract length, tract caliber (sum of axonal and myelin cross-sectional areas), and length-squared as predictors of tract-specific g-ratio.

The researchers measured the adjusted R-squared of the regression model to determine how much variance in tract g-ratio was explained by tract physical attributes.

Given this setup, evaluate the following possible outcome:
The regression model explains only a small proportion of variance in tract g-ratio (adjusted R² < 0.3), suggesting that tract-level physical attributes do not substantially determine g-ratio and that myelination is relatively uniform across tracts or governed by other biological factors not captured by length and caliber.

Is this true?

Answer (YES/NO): YES